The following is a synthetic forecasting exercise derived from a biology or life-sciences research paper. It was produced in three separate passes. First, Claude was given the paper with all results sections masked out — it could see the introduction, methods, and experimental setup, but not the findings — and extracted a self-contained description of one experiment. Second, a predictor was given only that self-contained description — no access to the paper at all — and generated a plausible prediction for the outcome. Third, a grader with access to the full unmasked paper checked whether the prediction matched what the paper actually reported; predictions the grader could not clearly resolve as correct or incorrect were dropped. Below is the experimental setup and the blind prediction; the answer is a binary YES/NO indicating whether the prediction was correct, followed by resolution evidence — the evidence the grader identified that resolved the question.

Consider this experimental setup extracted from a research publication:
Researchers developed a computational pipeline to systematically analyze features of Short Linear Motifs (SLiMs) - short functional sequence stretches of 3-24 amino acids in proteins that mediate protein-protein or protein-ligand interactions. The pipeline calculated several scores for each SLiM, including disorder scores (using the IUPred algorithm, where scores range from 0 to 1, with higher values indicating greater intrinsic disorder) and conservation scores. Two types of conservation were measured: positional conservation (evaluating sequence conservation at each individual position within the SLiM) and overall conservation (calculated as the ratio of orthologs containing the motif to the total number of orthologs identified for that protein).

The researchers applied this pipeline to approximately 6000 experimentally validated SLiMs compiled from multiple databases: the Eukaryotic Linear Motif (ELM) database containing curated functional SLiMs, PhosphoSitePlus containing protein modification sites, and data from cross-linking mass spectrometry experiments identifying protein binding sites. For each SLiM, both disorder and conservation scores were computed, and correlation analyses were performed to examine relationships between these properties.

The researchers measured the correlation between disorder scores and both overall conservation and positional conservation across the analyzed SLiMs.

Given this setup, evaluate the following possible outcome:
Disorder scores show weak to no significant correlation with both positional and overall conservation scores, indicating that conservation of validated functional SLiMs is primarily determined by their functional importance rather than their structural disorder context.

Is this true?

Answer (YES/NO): NO